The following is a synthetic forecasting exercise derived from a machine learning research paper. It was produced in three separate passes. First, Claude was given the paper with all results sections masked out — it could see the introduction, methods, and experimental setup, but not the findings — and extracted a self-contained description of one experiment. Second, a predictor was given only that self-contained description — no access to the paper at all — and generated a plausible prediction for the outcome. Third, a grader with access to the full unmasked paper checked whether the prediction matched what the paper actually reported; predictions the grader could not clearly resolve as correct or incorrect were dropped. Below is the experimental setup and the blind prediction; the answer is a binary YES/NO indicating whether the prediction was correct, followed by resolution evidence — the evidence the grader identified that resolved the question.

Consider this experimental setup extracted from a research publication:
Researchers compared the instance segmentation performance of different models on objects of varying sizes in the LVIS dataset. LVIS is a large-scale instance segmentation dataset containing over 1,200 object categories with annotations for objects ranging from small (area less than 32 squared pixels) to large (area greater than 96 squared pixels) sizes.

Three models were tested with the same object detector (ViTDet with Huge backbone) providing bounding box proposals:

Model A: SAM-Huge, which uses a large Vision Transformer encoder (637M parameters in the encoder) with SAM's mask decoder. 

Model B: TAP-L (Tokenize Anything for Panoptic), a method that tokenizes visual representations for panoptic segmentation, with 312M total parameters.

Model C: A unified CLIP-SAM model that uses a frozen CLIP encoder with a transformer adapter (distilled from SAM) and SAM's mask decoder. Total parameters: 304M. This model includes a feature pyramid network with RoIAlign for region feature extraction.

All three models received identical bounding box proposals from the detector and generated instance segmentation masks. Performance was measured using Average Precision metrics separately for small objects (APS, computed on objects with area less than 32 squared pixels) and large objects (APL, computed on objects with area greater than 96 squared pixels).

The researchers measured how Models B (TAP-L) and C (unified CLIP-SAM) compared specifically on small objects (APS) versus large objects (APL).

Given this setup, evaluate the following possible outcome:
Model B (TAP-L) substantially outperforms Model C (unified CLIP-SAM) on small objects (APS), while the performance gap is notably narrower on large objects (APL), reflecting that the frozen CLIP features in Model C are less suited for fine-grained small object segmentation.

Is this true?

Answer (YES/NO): NO